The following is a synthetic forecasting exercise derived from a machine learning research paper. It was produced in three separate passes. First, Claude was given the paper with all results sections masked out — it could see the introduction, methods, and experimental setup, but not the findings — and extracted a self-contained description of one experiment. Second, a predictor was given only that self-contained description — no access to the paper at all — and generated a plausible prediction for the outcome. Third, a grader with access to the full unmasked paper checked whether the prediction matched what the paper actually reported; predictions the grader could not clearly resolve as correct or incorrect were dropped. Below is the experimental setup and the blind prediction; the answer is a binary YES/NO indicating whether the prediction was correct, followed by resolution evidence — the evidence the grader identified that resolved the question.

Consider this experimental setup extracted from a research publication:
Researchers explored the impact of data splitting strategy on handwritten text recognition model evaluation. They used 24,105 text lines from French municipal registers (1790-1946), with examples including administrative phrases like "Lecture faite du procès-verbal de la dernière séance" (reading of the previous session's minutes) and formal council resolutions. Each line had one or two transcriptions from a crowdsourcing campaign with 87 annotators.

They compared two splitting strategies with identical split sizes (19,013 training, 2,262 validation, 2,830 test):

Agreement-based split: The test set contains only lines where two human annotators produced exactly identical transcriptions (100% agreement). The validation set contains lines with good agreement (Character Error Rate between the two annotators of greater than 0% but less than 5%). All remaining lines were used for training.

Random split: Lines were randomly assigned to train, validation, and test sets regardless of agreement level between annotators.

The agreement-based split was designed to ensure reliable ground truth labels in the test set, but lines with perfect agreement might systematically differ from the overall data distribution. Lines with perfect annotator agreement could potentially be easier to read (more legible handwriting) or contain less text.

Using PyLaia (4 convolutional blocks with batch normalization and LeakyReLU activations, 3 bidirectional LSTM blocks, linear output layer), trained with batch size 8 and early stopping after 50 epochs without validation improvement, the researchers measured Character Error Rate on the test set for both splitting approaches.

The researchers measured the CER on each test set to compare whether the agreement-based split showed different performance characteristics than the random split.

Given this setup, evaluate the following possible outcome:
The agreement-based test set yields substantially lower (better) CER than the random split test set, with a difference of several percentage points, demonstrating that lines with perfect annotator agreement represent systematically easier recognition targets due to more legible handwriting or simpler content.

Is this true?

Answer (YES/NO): YES